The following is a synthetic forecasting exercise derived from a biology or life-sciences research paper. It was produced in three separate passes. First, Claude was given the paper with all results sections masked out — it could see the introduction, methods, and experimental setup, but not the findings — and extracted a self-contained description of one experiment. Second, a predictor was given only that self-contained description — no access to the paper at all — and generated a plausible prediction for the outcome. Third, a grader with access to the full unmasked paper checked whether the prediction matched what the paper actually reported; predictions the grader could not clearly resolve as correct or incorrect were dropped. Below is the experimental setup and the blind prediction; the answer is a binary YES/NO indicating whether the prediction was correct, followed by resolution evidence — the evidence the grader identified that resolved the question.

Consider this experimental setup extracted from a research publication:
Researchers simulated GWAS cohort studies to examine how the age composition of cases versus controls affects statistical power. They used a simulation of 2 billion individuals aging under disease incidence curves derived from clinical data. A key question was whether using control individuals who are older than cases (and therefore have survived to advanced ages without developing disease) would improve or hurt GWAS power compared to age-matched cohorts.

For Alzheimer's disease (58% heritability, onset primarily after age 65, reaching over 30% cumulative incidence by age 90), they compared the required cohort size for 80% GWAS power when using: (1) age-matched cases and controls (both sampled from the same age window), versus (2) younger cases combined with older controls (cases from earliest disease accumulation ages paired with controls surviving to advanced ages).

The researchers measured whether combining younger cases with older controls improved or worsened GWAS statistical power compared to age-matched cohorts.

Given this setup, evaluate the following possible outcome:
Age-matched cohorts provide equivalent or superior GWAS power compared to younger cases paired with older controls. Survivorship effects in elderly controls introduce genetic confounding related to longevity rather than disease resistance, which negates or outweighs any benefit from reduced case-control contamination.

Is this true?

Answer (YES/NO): NO